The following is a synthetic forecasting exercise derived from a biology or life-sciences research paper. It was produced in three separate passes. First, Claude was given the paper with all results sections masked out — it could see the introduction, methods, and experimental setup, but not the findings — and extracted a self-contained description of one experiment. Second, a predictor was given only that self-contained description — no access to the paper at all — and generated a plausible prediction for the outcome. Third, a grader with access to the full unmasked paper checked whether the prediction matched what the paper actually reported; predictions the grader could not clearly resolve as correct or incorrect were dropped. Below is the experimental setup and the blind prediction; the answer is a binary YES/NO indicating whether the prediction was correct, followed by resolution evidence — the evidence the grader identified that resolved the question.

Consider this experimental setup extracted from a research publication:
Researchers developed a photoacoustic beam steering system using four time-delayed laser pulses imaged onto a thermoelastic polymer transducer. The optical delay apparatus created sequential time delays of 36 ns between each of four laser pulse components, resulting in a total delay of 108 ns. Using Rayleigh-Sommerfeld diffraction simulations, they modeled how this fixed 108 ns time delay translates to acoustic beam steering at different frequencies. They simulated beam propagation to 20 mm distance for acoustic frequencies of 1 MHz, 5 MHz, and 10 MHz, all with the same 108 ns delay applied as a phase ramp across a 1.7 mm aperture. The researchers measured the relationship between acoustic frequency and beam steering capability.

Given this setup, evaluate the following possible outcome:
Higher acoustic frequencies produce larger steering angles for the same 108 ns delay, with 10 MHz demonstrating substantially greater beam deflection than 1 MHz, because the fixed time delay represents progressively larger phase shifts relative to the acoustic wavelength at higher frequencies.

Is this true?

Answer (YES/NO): YES